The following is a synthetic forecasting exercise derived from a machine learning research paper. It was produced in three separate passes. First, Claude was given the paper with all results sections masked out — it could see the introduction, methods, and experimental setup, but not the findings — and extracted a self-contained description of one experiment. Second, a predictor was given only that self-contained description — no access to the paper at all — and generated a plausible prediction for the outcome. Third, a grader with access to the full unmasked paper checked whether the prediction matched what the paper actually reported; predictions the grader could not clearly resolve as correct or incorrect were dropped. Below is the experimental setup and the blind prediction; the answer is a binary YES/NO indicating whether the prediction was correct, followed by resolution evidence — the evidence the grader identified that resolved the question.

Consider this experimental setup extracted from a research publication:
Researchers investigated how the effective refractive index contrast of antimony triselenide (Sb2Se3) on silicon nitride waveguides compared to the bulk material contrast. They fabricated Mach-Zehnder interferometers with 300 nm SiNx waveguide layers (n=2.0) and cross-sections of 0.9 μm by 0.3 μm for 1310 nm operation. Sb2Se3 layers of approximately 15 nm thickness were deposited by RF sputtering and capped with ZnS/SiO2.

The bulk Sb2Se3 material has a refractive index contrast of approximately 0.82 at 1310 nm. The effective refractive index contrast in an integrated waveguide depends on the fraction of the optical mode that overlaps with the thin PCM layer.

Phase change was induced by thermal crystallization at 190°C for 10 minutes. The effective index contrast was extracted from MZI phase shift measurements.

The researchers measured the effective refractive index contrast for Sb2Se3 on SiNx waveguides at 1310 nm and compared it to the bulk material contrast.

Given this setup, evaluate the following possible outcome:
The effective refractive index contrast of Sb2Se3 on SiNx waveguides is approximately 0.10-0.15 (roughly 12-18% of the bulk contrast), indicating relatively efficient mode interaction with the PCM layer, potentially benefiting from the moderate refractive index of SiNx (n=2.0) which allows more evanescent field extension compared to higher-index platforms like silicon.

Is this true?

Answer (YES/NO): NO